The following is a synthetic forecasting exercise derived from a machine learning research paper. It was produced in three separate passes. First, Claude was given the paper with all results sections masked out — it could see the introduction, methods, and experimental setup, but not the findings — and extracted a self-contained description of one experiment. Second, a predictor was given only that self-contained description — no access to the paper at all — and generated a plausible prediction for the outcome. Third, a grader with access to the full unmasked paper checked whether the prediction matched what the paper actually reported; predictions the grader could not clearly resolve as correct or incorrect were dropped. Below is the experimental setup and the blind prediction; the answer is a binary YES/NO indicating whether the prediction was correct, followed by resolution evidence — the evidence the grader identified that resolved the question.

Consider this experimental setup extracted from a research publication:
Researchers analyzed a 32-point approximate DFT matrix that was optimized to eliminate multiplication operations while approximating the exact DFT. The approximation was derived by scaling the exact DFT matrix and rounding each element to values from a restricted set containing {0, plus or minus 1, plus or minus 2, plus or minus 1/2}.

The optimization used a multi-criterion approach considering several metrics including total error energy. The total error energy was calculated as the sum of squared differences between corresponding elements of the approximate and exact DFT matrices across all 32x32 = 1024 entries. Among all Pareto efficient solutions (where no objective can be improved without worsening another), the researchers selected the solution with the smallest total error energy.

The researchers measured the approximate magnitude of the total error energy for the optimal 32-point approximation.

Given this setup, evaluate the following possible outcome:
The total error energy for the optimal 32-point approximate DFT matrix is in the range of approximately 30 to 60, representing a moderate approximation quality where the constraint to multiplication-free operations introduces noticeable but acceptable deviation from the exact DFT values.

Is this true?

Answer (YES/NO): NO